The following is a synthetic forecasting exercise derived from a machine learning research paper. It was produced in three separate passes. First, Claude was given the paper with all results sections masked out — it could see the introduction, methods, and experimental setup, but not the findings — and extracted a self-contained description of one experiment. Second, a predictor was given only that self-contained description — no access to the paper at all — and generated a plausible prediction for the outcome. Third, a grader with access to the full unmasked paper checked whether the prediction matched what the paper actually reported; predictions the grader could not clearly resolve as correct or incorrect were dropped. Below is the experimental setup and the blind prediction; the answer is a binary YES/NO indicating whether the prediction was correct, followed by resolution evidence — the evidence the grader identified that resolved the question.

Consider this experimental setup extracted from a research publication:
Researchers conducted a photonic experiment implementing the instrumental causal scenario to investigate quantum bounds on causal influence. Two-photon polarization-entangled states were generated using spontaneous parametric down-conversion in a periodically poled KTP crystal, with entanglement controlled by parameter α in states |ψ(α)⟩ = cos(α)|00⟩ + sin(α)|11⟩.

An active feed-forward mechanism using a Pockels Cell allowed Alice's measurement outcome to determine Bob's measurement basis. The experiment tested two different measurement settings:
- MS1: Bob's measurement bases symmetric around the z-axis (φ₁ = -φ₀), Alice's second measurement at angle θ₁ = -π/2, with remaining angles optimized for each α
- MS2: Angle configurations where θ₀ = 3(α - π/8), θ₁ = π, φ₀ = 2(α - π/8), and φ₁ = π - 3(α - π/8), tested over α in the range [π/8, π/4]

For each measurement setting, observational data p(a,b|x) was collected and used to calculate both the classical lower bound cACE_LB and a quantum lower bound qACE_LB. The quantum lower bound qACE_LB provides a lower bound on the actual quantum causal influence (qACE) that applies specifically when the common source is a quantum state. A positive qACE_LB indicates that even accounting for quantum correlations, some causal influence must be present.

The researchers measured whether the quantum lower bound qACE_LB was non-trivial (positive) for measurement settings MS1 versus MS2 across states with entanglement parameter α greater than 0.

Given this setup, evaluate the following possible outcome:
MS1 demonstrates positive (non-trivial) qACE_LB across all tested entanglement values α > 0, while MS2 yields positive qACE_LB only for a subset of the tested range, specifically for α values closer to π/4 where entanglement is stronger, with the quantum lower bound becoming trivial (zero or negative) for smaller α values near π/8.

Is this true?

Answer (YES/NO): NO